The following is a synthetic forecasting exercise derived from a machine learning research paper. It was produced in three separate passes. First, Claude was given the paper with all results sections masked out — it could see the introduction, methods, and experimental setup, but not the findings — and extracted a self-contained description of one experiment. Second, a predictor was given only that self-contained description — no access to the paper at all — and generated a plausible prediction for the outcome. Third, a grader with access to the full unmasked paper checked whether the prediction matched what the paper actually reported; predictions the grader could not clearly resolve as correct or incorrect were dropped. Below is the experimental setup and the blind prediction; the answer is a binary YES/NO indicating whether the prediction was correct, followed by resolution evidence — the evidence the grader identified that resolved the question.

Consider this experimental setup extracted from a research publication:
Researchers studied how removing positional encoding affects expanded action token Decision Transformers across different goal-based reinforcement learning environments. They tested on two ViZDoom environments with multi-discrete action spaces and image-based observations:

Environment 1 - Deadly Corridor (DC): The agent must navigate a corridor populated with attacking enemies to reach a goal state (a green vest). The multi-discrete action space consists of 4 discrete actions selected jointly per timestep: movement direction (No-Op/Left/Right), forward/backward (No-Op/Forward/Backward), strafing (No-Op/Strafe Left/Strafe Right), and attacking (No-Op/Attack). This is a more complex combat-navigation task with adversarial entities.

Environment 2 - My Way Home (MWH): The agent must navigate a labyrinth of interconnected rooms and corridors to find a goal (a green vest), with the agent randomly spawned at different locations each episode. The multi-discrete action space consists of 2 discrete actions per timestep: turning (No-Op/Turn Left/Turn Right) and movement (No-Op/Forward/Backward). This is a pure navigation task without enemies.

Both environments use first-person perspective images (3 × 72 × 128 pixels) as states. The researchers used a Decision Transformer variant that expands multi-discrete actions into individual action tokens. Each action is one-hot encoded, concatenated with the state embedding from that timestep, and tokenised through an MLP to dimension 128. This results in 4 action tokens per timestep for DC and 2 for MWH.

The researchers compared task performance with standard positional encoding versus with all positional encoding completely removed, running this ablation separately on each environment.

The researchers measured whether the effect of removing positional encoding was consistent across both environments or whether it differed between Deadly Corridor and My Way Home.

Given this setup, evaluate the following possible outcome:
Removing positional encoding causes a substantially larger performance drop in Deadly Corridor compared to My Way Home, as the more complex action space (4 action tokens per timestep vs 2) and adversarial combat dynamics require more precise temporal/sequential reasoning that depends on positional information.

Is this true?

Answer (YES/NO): NO